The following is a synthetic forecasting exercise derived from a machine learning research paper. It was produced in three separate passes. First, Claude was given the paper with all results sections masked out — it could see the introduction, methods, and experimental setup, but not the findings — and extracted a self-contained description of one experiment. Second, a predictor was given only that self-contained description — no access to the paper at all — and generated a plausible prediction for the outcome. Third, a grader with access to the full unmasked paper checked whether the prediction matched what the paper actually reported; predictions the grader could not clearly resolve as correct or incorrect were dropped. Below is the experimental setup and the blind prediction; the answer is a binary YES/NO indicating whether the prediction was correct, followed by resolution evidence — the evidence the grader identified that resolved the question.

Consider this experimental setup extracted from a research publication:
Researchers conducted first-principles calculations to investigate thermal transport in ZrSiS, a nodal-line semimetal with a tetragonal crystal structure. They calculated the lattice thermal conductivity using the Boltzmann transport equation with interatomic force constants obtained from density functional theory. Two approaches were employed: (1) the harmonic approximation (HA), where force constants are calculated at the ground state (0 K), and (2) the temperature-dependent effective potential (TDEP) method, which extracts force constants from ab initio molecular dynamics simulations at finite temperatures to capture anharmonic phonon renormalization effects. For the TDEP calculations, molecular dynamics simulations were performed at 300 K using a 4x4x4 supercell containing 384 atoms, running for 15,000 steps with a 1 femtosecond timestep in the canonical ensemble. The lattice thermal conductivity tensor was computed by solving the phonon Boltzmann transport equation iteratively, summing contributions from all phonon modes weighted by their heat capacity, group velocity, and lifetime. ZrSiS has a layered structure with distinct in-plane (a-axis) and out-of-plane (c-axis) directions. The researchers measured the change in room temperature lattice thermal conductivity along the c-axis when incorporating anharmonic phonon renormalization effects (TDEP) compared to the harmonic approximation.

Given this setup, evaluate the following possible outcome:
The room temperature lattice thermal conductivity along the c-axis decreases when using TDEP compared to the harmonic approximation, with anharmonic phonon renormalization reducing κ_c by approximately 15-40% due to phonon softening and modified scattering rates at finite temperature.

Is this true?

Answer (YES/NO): YES